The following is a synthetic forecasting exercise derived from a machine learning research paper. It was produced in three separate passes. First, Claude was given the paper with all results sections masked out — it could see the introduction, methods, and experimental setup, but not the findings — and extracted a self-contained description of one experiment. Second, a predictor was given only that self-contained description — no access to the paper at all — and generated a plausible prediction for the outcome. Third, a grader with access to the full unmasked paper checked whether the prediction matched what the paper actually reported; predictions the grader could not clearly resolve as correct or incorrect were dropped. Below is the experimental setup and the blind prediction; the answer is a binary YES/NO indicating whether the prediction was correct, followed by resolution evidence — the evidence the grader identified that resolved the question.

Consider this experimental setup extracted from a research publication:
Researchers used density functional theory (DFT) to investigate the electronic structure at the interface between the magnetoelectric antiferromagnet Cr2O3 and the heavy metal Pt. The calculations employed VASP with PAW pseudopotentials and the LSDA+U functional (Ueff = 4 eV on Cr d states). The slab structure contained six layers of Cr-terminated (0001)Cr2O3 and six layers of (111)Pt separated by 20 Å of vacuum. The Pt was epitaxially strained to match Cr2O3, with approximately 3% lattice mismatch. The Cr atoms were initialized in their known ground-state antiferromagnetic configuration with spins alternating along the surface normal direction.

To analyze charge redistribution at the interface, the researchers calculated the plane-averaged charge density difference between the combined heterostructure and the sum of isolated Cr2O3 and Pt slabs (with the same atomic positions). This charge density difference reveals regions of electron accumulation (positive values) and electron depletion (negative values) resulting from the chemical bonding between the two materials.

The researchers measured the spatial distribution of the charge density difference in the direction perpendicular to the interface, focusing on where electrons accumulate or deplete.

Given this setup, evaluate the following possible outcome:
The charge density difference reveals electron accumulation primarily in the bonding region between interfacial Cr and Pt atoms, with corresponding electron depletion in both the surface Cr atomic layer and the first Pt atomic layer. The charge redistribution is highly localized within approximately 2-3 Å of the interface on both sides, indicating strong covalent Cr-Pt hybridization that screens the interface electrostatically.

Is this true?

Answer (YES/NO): NO